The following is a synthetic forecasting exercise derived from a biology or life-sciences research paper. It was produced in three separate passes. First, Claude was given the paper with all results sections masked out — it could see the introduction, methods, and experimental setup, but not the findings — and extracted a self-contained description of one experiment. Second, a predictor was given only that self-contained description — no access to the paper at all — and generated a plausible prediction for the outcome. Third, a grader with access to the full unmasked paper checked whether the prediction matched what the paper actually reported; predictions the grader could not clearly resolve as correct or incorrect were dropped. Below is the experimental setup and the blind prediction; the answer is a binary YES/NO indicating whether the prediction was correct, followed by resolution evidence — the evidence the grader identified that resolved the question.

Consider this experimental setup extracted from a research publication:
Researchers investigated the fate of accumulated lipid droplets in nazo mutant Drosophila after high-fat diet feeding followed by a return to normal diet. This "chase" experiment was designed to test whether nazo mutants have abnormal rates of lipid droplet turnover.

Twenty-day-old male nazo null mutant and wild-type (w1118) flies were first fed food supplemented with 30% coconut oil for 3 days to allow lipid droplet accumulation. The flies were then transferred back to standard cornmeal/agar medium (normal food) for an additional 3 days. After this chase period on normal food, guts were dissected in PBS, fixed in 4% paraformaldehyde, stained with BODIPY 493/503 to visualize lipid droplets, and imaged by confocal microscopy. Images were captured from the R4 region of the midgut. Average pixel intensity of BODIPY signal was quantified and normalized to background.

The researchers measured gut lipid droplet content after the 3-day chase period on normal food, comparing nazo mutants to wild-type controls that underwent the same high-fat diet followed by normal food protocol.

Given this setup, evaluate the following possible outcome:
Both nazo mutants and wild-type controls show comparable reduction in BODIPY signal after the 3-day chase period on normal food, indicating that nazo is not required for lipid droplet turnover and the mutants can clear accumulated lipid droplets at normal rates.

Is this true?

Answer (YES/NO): NO